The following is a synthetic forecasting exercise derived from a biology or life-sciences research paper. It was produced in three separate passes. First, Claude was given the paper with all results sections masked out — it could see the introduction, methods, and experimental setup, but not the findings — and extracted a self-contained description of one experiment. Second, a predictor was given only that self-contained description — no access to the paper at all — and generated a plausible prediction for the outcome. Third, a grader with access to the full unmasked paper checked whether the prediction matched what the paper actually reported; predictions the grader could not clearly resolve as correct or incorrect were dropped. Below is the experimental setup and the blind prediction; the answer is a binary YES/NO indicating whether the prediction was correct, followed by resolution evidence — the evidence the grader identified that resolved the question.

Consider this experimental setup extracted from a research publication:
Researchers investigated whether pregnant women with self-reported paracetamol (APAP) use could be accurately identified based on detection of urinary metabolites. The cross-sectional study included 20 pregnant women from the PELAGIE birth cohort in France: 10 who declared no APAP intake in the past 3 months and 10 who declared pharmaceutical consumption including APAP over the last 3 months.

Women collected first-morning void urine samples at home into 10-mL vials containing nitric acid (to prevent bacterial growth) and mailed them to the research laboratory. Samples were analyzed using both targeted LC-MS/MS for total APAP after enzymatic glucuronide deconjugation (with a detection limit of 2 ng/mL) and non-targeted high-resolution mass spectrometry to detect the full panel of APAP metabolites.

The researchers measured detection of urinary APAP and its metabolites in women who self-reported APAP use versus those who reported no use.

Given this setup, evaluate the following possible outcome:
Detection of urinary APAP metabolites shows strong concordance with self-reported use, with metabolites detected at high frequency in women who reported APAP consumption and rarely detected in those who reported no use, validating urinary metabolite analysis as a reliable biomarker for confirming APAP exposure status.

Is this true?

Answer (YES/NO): NO